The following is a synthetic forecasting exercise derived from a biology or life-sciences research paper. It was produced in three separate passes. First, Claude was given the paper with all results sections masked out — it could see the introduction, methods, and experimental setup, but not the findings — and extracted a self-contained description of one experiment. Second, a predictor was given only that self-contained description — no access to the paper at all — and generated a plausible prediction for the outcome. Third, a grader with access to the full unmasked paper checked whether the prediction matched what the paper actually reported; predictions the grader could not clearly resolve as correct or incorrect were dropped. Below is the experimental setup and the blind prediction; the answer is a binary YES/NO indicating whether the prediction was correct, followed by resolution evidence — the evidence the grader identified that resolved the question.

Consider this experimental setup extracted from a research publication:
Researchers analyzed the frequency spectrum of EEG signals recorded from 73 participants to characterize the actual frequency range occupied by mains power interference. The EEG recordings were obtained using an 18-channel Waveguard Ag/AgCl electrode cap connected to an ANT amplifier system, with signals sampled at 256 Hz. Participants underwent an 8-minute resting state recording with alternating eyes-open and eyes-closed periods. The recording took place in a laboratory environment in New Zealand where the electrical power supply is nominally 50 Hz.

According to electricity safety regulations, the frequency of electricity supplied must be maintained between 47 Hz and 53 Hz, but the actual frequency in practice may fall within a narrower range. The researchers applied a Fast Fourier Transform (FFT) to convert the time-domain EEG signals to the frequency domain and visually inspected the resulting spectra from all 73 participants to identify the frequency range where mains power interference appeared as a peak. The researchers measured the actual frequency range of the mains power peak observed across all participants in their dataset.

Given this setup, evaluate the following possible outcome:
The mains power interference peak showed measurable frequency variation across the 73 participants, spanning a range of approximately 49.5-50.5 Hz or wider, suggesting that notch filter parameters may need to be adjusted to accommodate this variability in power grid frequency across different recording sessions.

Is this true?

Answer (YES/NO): NO